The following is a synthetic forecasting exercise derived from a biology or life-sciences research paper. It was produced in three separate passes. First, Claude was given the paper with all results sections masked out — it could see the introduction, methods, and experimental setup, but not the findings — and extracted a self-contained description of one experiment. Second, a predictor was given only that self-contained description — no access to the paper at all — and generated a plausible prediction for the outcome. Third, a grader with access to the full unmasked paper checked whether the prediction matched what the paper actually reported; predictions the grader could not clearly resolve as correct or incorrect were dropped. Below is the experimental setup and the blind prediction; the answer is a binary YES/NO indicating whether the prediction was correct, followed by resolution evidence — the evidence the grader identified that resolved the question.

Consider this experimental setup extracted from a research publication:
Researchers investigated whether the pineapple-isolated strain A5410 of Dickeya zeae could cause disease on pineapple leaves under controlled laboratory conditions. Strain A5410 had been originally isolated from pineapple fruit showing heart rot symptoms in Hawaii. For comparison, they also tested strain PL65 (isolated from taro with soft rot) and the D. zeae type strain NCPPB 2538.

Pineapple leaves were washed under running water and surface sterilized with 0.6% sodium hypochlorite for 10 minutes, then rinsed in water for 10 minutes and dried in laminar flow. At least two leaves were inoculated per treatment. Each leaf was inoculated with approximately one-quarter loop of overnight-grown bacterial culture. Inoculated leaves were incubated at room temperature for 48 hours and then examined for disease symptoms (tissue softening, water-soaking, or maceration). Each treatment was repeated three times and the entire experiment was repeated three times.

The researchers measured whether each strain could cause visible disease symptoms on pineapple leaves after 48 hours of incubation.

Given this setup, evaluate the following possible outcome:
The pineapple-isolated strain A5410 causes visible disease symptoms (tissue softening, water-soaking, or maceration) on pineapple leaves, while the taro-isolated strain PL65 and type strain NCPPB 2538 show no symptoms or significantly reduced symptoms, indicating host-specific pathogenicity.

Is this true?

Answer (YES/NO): NO